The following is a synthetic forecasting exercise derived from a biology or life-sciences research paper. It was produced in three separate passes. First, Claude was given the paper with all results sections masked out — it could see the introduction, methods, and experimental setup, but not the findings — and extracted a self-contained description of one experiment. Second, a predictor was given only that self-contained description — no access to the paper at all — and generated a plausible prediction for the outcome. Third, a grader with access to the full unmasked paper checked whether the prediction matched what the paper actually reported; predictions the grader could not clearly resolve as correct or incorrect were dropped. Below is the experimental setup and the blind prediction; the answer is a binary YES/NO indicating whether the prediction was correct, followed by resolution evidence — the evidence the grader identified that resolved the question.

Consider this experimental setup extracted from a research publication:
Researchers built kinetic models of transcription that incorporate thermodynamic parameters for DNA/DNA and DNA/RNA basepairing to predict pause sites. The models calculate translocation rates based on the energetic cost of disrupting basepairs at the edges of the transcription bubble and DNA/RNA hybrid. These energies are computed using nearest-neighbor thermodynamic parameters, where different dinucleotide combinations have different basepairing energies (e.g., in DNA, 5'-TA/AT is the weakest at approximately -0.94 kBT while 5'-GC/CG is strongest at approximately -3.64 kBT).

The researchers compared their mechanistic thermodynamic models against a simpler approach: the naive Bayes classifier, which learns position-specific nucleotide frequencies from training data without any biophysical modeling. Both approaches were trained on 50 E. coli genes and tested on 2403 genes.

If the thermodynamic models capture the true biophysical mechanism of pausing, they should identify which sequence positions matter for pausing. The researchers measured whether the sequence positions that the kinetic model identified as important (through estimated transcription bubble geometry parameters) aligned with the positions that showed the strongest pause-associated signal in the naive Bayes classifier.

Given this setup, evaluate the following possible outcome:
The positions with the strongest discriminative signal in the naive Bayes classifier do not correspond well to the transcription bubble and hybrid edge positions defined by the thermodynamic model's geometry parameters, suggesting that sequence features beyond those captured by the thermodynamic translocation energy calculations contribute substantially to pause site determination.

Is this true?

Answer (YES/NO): NO